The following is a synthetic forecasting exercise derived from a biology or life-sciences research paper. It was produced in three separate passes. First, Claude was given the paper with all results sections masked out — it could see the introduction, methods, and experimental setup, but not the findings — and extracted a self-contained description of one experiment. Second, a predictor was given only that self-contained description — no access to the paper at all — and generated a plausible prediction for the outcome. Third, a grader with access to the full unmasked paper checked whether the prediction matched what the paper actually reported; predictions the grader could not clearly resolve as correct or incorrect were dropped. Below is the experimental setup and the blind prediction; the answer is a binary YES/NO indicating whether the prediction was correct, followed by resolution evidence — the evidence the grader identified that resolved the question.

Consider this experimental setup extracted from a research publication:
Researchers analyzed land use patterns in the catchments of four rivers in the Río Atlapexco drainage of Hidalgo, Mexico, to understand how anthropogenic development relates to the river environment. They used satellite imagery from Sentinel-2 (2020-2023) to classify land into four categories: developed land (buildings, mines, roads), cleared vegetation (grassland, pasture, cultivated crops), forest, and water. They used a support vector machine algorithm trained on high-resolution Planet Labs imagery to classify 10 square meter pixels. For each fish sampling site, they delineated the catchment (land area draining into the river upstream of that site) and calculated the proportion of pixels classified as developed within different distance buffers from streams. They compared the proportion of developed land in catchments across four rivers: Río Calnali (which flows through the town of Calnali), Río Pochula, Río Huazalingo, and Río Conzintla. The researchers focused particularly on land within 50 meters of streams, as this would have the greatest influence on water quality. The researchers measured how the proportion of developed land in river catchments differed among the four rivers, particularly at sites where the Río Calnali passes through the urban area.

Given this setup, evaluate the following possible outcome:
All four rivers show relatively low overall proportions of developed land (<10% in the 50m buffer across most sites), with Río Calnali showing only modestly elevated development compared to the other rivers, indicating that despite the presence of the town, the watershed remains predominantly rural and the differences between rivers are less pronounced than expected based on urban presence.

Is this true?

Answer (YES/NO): NO